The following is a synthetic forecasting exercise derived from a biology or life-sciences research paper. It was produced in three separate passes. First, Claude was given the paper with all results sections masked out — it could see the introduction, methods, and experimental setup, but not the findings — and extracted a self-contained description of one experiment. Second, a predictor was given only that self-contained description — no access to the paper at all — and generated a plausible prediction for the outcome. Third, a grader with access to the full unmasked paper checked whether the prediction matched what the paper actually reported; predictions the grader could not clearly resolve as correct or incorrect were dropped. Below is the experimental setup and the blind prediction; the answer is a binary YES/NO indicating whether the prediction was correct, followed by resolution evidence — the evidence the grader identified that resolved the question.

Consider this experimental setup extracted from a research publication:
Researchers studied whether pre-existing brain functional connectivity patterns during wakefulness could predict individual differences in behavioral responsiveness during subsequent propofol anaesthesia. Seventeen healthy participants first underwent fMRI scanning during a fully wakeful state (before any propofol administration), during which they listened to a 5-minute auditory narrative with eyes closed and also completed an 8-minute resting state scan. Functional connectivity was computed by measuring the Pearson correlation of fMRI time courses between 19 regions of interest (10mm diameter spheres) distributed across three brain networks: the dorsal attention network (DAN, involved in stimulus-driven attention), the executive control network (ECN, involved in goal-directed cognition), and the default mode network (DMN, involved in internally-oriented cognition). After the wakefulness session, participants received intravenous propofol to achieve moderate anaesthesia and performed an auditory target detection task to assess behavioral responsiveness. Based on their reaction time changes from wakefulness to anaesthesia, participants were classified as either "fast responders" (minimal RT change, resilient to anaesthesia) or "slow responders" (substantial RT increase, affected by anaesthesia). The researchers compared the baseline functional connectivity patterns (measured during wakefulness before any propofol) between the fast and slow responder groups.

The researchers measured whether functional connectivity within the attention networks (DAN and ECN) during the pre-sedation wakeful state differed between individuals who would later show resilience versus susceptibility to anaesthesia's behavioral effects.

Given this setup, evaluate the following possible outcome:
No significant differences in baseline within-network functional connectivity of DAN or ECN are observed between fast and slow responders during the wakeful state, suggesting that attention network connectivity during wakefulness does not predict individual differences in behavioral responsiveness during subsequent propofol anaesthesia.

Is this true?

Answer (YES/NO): NO